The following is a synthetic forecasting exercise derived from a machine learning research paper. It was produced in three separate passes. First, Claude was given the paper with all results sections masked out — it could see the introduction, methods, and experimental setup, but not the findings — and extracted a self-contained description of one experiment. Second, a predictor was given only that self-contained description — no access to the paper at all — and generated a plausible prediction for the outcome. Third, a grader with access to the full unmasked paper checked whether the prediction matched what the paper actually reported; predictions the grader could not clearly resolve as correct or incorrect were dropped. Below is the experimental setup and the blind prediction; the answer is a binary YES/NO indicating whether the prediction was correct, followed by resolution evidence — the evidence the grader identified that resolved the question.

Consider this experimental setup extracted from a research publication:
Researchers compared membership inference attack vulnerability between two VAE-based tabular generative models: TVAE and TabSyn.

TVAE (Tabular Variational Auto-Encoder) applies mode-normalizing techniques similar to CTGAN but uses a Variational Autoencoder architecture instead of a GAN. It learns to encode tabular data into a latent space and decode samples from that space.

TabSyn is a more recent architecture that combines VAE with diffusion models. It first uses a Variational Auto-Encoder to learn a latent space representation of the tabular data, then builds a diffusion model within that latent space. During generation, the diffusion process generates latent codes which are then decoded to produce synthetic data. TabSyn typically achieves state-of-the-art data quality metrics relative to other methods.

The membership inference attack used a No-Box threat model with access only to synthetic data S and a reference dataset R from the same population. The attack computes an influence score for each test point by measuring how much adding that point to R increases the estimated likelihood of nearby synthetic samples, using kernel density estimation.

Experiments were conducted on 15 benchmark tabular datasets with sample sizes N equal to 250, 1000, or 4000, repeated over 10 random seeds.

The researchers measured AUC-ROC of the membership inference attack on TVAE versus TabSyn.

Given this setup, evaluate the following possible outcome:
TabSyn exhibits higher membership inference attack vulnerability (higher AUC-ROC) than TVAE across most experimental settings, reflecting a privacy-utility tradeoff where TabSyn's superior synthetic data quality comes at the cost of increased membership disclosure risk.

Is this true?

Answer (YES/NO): YES